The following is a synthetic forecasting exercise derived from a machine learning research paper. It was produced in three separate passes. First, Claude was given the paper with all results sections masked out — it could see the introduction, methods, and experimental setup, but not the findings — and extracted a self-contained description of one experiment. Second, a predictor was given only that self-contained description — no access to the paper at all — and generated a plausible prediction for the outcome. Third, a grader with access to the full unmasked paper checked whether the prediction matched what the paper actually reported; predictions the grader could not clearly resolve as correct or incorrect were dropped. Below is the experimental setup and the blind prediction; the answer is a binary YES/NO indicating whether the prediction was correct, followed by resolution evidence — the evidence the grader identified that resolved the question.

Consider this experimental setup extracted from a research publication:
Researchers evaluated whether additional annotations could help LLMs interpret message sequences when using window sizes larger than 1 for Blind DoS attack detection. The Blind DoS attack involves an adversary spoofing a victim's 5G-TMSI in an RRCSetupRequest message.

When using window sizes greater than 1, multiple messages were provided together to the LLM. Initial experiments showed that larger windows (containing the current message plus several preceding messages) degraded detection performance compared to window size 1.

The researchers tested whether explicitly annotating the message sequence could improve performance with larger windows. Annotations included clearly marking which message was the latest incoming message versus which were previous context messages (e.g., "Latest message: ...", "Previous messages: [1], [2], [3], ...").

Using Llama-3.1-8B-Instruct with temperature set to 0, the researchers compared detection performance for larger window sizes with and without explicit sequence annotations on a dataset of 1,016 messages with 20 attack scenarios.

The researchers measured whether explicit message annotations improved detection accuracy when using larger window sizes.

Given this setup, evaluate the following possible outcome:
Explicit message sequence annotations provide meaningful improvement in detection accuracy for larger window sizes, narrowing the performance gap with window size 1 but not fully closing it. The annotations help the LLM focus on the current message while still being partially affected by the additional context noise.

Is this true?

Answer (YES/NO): NO